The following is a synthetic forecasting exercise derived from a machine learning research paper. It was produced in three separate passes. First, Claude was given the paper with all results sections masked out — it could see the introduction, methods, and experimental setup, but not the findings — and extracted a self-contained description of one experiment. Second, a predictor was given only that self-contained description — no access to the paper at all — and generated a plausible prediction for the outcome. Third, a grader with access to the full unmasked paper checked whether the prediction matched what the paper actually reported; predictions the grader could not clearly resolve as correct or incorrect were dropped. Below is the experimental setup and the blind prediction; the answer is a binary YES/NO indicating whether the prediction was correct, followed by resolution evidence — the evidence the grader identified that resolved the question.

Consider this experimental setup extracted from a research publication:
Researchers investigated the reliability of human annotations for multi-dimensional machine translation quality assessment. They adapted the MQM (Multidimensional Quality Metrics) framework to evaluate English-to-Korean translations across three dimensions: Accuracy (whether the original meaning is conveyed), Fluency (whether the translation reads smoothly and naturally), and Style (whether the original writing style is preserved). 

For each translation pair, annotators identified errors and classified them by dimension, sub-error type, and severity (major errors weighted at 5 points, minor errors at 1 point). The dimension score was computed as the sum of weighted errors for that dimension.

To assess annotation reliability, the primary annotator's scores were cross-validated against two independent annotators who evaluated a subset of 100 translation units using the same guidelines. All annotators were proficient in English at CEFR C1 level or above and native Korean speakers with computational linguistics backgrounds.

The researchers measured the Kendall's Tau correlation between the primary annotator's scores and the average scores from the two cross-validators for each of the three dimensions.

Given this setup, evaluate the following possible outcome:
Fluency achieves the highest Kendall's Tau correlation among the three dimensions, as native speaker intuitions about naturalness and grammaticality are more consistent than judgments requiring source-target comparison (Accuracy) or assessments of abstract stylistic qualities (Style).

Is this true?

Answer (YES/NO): YES